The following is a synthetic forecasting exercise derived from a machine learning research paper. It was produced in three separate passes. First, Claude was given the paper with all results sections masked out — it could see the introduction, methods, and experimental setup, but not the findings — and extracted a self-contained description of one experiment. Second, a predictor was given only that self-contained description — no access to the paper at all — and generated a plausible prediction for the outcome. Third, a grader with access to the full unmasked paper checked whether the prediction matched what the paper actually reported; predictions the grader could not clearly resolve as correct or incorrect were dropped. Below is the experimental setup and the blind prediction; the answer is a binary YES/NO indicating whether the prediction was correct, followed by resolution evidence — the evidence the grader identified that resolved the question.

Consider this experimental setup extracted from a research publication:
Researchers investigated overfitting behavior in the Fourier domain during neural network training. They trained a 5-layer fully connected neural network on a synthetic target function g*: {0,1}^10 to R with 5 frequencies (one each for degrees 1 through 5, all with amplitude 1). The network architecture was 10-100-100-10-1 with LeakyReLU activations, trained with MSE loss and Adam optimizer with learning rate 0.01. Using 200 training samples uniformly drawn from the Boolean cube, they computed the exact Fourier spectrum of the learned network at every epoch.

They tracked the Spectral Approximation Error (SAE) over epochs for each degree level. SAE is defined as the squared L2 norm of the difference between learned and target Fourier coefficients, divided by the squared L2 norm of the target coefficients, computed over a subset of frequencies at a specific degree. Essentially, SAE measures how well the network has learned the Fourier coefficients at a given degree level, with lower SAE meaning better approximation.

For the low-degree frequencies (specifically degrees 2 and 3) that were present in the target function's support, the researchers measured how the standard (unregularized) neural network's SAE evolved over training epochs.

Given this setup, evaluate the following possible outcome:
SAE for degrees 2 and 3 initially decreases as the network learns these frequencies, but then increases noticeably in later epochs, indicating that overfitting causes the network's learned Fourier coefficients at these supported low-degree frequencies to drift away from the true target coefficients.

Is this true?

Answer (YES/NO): YES